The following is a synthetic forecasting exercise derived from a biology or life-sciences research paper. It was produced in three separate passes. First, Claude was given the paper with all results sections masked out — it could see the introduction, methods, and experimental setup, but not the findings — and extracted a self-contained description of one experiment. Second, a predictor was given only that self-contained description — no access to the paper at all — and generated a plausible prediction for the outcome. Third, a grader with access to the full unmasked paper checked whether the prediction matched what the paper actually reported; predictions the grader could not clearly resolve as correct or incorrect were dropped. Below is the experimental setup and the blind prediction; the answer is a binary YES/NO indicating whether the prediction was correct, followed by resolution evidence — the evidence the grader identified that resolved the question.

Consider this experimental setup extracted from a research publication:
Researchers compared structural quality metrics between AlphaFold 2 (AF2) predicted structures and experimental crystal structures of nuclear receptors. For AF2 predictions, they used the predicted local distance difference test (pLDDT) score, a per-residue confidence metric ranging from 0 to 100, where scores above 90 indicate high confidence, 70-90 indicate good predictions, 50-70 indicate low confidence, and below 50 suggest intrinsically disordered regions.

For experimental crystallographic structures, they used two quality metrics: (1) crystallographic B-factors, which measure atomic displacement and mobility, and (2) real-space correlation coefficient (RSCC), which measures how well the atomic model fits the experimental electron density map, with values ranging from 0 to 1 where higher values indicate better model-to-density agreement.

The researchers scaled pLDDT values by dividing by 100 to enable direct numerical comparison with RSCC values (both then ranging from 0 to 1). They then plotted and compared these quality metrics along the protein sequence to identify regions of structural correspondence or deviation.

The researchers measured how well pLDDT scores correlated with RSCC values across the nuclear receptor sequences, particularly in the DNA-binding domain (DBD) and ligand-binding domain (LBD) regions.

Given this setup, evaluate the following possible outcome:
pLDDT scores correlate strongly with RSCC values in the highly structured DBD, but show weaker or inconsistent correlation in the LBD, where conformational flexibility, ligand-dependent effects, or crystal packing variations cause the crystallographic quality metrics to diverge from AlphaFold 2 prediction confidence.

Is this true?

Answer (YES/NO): NO